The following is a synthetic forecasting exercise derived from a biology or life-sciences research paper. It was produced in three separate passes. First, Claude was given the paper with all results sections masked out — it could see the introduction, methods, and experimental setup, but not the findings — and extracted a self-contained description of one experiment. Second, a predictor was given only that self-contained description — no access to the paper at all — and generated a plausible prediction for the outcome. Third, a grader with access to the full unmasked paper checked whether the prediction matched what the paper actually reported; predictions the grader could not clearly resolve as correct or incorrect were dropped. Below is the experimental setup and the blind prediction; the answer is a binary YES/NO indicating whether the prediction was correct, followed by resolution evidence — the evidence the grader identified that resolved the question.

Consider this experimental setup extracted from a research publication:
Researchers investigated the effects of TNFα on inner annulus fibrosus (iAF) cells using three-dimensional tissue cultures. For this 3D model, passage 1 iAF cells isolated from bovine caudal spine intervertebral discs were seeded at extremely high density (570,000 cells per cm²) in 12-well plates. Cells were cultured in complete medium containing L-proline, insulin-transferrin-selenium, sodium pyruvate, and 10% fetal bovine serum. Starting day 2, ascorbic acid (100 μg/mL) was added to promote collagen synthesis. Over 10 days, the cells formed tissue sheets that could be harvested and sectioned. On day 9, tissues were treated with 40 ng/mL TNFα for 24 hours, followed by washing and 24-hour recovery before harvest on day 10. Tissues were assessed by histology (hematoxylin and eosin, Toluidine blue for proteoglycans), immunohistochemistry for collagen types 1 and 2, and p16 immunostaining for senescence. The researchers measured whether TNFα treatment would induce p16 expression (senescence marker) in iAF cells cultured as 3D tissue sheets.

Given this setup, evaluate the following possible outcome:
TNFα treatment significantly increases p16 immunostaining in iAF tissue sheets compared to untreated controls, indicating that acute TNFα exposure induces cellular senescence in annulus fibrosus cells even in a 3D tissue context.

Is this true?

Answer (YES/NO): NO